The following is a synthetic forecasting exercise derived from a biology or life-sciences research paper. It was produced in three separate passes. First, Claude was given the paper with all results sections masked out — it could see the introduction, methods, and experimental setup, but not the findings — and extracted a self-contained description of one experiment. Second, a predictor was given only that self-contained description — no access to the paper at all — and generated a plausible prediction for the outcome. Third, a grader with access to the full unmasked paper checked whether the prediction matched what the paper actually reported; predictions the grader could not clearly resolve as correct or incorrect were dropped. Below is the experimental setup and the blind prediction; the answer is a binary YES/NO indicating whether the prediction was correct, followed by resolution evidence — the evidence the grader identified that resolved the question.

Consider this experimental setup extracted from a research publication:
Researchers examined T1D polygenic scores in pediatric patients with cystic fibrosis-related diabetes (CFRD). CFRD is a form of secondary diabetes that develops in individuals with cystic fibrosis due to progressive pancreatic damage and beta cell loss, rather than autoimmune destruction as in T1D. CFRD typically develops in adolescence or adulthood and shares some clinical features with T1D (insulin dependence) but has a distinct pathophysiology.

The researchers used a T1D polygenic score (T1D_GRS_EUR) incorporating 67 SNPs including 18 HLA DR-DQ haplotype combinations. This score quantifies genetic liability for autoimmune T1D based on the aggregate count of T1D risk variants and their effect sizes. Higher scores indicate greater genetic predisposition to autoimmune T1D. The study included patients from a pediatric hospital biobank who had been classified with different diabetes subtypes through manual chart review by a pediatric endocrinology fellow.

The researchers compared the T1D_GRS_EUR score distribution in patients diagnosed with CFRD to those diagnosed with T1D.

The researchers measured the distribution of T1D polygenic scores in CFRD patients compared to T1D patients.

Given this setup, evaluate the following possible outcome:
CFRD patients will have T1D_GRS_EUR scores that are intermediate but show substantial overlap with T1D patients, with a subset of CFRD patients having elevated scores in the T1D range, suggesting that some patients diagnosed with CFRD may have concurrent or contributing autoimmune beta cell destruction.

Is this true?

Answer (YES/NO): NO